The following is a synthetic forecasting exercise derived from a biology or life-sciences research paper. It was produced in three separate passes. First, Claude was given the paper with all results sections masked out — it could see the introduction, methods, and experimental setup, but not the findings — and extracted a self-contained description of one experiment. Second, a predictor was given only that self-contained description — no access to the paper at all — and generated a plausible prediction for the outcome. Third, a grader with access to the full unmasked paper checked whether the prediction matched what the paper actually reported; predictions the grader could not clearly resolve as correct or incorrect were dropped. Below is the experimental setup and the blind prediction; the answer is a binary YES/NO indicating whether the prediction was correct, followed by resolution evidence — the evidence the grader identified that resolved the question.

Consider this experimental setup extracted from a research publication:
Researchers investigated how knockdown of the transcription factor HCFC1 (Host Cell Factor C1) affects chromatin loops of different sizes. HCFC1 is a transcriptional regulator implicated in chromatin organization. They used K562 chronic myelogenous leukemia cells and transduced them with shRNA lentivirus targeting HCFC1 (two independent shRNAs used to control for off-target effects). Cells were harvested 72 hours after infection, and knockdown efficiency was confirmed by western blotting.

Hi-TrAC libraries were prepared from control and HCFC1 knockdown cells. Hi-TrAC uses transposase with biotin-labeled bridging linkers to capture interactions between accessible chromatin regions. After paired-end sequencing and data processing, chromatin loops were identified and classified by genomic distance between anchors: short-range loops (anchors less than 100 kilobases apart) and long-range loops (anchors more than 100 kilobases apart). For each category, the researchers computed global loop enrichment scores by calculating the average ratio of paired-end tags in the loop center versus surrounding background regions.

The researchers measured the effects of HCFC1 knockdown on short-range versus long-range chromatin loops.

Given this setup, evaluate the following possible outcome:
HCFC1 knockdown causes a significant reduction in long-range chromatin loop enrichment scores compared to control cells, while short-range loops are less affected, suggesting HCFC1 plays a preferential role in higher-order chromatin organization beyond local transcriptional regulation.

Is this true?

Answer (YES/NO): NO